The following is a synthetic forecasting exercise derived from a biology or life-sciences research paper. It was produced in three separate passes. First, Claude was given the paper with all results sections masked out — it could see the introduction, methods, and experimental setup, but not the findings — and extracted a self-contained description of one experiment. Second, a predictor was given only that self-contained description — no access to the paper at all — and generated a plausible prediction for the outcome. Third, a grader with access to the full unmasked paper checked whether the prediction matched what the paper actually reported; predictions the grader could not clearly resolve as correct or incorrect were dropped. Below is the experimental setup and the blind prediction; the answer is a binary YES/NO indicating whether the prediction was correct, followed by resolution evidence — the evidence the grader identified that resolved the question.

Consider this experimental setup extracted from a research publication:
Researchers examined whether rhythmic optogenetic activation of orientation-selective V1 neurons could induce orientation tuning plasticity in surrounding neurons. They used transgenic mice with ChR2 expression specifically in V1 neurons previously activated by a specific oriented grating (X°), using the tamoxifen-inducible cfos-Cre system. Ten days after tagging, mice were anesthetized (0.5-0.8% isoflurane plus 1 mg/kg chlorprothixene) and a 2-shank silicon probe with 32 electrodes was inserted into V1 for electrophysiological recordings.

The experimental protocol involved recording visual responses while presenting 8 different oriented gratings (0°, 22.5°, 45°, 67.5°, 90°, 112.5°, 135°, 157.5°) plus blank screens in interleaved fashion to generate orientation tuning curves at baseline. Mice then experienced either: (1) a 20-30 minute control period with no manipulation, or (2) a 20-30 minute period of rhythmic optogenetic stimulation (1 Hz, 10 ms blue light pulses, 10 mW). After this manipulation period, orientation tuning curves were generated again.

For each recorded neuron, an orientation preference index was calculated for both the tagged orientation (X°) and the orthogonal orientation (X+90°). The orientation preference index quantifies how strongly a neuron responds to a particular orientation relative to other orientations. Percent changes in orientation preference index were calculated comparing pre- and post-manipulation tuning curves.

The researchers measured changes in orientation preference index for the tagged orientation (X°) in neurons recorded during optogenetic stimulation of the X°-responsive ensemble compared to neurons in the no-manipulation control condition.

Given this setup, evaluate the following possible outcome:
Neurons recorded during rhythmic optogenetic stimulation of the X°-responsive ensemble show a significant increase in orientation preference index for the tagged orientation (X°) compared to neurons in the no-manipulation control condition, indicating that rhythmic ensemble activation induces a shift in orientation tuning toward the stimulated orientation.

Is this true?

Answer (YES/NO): YES